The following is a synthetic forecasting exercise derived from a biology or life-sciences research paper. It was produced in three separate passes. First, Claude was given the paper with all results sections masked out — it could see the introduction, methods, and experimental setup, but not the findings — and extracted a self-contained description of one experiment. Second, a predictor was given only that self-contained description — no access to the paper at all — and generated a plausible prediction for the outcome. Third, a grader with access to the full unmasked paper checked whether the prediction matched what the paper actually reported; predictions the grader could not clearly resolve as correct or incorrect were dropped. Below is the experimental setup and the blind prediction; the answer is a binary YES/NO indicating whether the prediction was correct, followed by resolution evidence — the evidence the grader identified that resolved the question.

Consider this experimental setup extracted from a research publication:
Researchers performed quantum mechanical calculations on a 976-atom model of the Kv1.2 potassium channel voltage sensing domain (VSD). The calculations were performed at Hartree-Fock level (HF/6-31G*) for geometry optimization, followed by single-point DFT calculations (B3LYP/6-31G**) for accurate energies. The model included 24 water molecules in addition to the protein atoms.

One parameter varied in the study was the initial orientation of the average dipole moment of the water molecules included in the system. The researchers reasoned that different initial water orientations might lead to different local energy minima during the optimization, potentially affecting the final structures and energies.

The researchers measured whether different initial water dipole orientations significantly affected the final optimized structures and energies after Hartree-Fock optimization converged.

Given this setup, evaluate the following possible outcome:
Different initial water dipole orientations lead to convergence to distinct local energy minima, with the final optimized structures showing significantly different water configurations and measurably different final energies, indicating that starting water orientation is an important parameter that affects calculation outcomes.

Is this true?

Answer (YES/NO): NO